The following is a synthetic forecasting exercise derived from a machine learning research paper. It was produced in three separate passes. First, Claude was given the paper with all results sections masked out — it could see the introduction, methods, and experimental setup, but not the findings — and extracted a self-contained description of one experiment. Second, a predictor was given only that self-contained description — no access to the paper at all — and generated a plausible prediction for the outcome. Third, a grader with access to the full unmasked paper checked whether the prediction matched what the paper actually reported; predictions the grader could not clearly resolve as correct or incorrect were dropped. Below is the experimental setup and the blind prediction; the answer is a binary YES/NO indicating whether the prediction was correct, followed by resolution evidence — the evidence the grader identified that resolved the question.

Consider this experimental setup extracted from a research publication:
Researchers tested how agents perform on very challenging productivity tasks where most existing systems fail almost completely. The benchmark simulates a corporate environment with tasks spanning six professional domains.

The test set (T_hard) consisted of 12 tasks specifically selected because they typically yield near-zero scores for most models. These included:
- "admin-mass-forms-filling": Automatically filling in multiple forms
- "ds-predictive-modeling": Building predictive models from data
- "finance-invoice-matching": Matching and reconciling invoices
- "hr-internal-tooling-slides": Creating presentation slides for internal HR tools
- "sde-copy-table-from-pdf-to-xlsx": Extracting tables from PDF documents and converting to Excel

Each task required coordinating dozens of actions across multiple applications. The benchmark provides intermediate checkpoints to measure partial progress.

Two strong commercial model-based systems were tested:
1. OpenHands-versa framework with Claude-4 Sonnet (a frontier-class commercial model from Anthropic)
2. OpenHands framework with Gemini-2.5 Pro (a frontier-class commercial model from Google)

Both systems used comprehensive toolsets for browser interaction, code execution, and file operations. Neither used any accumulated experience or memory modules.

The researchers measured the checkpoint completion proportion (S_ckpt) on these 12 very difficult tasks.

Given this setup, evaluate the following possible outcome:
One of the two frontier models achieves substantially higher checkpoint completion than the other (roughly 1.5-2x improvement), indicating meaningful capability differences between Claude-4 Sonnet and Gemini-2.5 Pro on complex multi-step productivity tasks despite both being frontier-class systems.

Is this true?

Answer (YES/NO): YES